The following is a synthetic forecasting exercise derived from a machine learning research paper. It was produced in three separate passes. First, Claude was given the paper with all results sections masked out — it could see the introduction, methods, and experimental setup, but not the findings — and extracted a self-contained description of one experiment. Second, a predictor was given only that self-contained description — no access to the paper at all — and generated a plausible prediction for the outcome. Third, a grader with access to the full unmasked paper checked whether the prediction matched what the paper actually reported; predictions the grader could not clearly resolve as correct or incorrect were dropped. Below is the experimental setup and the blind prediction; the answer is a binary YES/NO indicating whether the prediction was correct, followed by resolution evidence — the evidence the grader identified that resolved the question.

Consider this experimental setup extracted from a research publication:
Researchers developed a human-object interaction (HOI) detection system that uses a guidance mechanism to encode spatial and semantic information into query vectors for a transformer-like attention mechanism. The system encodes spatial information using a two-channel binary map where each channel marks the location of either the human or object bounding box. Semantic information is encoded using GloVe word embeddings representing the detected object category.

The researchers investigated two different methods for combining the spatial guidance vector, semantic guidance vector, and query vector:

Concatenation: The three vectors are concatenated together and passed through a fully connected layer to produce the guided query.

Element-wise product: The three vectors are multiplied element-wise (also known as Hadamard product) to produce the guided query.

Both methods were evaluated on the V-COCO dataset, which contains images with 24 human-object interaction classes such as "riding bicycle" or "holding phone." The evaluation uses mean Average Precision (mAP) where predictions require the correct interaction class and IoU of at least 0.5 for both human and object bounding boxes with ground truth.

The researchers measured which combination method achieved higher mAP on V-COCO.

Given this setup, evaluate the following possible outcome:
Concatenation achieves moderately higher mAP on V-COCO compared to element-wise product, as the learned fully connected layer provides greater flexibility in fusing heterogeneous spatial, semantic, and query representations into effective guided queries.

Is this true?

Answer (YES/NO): NO